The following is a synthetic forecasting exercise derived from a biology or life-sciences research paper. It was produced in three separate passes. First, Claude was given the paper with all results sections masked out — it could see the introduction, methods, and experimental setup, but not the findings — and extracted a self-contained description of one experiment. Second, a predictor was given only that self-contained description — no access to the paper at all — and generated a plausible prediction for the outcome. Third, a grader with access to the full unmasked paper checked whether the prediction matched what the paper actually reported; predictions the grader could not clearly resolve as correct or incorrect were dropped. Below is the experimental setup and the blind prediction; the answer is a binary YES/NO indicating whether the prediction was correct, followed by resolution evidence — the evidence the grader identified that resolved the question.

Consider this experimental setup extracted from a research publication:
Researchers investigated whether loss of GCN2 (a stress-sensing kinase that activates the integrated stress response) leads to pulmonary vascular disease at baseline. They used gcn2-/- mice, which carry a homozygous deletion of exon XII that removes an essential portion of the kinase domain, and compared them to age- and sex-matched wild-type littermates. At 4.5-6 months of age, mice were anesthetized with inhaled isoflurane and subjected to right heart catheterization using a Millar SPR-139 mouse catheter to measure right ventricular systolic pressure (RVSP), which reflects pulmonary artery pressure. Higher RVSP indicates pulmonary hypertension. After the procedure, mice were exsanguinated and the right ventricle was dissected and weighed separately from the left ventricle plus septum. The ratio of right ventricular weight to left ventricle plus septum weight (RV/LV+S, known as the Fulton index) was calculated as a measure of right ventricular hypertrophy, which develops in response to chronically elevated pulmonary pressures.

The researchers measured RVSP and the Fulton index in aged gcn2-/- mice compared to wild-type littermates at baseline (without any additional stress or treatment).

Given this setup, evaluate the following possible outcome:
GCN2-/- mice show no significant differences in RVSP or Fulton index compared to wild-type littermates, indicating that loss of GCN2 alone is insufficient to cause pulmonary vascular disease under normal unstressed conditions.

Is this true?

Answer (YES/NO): NO